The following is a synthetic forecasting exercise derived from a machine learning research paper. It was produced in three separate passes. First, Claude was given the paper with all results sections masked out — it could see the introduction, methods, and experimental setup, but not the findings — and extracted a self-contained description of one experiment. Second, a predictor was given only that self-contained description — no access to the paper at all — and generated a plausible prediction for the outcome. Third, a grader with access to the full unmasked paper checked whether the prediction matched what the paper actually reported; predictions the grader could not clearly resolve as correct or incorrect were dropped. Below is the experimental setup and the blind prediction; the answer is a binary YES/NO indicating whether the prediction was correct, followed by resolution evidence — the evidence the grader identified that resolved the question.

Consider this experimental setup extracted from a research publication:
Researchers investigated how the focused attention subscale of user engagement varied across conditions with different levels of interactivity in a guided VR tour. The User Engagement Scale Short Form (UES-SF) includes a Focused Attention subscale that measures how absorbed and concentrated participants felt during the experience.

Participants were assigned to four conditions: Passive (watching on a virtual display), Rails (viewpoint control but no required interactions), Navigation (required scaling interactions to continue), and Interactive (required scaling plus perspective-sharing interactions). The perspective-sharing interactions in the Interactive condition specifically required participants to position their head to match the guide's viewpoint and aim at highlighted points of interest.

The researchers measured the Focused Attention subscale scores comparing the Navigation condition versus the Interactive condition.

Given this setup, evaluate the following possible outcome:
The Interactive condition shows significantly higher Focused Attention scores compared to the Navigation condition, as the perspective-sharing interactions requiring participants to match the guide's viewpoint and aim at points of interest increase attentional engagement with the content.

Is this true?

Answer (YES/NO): NO